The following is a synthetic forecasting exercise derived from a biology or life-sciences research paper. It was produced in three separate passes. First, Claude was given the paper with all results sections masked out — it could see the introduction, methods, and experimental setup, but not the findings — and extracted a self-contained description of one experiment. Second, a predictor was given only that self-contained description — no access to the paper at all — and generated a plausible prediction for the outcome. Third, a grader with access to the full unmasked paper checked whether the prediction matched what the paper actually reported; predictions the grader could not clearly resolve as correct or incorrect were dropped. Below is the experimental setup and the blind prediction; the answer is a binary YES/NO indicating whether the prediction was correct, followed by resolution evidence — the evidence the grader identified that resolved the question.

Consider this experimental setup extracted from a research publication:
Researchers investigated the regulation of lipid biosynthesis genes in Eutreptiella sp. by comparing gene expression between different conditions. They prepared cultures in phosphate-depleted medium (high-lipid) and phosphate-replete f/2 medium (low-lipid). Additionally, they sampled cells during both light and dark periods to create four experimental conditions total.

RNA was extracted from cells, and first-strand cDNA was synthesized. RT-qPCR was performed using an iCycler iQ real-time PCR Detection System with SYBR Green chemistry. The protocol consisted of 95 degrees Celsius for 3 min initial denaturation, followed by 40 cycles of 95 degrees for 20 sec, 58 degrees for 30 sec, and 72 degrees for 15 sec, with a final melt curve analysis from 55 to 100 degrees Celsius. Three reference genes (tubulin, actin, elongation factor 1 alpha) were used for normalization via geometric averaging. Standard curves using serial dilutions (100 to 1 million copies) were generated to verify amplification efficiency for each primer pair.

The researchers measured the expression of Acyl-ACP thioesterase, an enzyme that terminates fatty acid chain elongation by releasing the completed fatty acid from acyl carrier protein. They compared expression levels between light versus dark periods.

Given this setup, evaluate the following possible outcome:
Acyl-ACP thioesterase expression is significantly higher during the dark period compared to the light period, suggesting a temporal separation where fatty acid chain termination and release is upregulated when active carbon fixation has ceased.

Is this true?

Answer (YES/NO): NO